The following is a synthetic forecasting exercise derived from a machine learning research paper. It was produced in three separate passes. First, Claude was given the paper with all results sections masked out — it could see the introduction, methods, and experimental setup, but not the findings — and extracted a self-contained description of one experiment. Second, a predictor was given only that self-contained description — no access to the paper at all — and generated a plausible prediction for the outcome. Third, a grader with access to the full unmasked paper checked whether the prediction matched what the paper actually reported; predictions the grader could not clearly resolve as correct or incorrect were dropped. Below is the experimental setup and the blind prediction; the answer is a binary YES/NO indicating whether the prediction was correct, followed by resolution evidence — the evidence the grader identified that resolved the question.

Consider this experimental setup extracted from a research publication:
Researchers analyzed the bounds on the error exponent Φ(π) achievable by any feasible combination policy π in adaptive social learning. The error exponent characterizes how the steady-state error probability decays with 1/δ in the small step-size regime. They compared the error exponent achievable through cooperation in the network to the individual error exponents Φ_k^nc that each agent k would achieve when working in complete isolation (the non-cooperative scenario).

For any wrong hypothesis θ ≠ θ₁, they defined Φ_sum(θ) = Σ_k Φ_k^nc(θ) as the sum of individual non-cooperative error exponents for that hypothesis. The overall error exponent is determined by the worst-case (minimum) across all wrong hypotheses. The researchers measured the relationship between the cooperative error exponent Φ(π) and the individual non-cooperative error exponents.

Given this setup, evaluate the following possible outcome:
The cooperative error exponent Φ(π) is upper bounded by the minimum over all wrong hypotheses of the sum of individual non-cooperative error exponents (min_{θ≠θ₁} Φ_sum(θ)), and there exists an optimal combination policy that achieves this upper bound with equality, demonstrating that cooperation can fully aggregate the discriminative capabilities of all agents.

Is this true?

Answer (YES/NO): YES